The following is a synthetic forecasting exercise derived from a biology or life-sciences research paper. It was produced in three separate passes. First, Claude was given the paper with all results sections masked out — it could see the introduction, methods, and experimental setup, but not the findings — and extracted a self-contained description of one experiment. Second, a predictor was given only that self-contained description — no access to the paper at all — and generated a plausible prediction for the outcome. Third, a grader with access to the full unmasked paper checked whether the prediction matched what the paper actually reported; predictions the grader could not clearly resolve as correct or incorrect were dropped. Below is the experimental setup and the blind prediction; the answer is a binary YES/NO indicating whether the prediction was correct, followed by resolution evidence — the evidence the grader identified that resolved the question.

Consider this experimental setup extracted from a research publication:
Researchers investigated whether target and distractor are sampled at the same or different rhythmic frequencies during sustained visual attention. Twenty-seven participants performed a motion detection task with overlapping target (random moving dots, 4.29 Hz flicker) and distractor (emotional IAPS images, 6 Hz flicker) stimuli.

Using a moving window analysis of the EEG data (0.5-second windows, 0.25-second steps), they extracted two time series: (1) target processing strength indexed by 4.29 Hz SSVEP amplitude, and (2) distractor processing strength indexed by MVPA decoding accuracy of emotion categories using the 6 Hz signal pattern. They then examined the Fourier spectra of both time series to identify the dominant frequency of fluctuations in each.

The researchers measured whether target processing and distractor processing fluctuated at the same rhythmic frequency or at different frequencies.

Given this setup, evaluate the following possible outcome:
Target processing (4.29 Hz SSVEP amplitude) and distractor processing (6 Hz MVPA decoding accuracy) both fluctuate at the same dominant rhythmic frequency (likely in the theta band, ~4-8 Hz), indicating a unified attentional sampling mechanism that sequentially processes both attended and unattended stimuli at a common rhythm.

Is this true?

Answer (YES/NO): NO